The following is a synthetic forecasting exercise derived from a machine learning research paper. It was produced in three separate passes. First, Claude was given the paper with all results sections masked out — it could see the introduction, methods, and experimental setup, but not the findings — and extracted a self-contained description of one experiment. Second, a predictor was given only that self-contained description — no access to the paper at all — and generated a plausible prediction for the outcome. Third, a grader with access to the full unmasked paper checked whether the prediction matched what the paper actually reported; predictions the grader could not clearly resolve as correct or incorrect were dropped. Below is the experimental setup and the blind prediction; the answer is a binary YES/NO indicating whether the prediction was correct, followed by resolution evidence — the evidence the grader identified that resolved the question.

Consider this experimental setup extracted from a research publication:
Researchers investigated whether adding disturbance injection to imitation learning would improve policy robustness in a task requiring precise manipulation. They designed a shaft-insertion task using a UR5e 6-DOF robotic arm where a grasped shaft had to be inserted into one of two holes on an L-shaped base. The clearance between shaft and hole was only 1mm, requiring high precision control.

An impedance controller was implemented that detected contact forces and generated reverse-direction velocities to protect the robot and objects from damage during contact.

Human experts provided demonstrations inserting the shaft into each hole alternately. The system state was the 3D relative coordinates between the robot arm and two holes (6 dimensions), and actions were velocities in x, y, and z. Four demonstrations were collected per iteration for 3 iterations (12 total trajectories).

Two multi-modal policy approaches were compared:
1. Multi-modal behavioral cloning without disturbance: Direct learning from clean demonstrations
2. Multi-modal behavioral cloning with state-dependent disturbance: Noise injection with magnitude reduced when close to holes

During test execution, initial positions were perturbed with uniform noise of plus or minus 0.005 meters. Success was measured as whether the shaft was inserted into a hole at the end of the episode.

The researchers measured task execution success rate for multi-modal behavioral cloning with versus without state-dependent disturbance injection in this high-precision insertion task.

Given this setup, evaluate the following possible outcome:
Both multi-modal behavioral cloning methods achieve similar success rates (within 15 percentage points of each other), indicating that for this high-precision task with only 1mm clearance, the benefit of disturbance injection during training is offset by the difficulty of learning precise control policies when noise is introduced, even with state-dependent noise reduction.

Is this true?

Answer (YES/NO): NO